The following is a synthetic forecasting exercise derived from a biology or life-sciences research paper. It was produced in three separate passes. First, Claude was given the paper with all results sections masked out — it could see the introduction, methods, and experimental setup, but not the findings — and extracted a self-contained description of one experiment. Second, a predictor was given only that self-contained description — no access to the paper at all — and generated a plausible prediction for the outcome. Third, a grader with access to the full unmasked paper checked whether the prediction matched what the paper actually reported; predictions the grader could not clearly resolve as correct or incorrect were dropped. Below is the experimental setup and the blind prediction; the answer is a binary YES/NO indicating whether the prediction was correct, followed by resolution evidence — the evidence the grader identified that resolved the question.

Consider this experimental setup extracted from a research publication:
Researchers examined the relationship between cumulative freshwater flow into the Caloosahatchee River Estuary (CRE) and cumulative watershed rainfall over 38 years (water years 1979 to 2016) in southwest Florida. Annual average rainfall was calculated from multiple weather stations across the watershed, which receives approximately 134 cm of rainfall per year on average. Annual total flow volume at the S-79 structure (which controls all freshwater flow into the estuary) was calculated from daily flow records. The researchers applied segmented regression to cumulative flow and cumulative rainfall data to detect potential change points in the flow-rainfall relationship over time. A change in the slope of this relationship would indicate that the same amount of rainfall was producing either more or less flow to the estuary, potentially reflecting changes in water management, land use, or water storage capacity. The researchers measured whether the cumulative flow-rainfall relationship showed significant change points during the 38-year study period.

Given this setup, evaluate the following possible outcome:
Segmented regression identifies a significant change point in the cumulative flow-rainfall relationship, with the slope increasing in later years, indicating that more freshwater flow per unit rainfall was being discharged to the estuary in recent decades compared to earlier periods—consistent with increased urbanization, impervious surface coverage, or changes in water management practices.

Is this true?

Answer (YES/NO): NO